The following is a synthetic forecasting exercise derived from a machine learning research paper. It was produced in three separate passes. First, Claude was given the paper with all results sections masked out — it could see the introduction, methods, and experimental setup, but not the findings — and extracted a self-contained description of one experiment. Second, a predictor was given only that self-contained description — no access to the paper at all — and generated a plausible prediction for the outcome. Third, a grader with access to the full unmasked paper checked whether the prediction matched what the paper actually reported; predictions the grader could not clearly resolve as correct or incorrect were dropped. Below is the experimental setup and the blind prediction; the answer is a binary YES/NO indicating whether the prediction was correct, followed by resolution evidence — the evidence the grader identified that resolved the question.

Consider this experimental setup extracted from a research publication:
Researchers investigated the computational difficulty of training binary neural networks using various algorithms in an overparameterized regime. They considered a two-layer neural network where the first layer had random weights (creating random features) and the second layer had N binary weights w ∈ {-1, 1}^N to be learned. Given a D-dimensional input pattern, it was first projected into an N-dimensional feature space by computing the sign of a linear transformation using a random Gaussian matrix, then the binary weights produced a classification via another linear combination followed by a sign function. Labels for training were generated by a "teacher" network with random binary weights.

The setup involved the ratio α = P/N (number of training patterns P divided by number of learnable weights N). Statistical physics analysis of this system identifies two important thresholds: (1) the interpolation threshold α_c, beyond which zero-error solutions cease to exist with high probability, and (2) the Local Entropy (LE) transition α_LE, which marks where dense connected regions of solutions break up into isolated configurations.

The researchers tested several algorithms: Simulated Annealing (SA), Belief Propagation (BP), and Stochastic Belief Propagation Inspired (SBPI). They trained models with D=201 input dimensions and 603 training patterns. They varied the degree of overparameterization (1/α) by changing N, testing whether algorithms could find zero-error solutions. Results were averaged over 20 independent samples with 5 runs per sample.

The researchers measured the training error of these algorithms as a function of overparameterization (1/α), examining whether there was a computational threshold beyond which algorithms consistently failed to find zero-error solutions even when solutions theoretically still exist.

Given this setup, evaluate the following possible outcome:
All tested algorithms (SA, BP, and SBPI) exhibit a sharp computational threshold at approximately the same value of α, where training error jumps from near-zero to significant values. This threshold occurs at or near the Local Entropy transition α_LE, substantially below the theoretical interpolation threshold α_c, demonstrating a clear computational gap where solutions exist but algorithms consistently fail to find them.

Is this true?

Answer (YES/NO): YES